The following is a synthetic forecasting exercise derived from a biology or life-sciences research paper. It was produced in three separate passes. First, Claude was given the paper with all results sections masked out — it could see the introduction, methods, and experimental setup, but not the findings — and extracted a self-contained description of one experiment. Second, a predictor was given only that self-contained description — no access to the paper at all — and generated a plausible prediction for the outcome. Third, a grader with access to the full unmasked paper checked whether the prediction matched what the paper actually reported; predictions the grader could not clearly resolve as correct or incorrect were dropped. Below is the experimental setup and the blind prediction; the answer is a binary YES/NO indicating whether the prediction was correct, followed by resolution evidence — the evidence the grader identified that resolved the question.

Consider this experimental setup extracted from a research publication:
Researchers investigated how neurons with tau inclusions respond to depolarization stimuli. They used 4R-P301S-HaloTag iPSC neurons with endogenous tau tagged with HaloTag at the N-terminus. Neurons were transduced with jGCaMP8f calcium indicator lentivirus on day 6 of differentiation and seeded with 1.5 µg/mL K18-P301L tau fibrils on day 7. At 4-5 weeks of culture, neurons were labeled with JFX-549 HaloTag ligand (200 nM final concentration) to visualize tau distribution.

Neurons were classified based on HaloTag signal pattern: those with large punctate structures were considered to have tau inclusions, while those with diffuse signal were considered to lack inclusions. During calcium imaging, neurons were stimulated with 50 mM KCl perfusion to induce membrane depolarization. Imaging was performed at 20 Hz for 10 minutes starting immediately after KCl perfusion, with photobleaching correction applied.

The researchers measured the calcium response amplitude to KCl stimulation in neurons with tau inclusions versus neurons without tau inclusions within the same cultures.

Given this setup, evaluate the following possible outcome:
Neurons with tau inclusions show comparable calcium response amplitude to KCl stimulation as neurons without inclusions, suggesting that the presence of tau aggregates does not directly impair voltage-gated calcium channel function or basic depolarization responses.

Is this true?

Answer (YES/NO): NO